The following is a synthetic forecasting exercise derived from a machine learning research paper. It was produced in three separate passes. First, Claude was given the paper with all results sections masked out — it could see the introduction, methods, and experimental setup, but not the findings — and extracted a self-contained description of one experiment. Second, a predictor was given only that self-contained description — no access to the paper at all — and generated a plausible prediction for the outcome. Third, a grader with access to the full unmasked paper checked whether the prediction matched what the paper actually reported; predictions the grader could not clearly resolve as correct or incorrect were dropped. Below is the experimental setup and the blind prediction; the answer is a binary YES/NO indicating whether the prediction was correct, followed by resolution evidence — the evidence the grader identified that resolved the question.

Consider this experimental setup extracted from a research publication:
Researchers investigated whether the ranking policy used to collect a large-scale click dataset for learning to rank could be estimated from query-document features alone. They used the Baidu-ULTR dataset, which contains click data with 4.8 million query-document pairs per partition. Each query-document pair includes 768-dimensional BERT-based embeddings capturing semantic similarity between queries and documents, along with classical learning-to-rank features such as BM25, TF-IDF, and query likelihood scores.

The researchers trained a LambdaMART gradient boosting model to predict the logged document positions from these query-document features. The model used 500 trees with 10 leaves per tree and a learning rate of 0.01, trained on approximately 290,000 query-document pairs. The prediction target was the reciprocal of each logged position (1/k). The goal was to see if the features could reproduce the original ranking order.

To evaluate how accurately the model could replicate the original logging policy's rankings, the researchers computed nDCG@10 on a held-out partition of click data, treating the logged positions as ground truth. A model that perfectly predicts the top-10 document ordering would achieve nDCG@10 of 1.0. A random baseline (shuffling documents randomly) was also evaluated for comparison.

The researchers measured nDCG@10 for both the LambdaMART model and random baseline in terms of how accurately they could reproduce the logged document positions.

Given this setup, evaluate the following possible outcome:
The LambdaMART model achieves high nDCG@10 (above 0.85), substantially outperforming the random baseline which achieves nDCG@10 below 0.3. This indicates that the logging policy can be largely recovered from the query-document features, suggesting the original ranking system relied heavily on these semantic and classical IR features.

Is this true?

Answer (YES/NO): NO